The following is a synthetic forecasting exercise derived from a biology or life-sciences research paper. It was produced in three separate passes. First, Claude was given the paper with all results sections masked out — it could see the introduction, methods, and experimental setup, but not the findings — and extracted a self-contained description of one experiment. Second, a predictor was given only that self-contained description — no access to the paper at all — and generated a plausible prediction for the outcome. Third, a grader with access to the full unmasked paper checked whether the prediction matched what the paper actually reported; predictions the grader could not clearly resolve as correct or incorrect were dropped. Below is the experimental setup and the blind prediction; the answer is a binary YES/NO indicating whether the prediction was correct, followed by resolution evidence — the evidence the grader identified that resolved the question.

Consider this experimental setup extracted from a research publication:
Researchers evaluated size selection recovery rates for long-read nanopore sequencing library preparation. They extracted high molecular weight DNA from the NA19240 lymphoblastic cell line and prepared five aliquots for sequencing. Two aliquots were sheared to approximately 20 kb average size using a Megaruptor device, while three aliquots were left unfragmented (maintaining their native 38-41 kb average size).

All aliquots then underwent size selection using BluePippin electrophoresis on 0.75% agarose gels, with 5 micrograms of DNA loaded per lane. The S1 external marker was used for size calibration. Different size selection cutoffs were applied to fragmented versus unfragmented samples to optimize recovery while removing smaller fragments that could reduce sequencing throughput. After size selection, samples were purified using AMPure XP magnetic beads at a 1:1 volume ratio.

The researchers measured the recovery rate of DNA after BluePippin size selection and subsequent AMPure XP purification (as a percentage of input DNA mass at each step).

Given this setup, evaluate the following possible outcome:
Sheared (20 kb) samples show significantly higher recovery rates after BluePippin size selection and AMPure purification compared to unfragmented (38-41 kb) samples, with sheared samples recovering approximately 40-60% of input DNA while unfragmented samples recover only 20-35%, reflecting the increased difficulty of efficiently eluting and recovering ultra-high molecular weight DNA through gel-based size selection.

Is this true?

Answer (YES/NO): NO